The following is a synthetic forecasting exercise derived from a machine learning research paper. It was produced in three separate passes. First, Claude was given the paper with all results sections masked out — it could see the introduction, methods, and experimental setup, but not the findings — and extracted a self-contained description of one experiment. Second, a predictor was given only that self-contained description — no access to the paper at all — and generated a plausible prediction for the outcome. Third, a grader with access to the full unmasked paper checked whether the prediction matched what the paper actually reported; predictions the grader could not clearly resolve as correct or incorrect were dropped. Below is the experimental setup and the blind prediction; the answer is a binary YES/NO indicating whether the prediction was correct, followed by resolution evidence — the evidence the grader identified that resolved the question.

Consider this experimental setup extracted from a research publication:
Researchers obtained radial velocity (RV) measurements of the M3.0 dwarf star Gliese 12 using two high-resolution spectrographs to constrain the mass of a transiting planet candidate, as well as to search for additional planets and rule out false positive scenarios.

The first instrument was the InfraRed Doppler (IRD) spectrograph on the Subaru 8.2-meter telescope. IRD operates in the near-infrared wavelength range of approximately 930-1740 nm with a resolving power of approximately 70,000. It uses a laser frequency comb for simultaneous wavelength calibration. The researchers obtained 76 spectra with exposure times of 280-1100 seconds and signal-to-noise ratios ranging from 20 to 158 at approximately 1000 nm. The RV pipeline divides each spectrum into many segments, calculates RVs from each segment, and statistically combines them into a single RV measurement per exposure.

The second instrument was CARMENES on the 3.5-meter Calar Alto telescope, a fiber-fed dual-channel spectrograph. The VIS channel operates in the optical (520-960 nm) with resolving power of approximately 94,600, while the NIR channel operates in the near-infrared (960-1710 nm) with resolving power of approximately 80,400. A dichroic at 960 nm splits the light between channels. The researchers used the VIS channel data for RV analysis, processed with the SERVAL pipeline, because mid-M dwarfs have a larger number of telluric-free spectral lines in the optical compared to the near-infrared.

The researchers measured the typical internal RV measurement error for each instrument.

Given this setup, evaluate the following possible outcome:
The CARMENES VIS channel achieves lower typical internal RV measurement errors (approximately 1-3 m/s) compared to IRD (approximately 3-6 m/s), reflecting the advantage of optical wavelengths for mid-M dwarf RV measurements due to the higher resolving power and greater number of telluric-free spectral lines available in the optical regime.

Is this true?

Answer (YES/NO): YES